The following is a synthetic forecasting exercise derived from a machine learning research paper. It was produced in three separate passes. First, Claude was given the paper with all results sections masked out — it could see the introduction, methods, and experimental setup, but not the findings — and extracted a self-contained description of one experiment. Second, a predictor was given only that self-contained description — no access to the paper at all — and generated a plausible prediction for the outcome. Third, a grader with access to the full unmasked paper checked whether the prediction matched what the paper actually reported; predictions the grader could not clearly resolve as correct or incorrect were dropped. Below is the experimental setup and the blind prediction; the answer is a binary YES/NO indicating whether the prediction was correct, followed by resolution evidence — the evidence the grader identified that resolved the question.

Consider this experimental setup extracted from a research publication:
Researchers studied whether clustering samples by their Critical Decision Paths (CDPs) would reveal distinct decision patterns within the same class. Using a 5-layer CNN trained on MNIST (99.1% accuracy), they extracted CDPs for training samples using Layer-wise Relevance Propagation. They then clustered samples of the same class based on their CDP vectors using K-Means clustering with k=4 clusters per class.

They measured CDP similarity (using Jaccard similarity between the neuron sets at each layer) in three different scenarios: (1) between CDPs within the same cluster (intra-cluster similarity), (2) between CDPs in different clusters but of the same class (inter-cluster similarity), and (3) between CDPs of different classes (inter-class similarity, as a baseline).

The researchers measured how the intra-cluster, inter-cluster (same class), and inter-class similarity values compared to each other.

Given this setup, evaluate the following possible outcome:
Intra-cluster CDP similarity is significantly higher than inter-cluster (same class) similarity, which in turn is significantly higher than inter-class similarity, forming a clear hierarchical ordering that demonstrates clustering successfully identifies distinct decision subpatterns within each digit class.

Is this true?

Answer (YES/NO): NO